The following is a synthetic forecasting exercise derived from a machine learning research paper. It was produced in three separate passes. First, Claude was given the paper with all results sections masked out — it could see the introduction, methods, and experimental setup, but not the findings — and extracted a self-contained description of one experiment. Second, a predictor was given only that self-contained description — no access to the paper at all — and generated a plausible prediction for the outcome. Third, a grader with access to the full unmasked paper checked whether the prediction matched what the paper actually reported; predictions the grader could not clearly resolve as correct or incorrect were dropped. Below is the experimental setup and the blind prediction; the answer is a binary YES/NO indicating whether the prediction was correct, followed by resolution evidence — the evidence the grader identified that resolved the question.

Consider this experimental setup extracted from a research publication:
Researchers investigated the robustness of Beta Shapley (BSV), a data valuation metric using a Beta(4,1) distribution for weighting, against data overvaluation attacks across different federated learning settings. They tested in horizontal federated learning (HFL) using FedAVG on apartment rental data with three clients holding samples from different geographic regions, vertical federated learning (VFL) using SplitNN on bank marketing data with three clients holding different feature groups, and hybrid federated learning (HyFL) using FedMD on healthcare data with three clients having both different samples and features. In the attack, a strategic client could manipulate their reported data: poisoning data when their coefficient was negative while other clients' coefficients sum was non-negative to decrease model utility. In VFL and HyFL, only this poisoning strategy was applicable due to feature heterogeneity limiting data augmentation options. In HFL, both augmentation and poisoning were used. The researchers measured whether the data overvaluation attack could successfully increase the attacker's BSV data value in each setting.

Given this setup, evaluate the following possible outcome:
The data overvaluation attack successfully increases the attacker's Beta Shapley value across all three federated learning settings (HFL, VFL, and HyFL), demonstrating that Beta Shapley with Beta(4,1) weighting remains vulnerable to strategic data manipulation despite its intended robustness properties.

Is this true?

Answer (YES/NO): NO